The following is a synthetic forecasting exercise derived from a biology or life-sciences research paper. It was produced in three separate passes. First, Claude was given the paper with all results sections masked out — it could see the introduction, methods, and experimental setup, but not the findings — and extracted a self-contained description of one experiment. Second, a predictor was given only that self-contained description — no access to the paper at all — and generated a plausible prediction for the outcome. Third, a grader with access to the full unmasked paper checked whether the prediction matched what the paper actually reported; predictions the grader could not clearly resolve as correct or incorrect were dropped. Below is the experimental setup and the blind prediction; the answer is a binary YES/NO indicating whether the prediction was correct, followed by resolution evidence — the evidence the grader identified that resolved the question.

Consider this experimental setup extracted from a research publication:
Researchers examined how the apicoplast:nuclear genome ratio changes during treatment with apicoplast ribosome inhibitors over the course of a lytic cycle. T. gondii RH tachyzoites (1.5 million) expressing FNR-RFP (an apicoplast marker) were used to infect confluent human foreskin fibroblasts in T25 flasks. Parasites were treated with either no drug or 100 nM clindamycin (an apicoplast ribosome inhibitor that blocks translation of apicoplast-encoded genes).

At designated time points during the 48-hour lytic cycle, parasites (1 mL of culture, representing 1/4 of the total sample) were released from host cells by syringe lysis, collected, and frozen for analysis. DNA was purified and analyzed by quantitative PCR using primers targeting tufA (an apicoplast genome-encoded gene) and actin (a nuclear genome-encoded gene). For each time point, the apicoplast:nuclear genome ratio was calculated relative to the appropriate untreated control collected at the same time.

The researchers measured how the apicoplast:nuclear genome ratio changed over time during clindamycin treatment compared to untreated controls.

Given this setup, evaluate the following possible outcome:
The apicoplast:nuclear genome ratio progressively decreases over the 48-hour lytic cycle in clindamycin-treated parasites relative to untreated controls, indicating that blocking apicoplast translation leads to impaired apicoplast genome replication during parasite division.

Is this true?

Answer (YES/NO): YES